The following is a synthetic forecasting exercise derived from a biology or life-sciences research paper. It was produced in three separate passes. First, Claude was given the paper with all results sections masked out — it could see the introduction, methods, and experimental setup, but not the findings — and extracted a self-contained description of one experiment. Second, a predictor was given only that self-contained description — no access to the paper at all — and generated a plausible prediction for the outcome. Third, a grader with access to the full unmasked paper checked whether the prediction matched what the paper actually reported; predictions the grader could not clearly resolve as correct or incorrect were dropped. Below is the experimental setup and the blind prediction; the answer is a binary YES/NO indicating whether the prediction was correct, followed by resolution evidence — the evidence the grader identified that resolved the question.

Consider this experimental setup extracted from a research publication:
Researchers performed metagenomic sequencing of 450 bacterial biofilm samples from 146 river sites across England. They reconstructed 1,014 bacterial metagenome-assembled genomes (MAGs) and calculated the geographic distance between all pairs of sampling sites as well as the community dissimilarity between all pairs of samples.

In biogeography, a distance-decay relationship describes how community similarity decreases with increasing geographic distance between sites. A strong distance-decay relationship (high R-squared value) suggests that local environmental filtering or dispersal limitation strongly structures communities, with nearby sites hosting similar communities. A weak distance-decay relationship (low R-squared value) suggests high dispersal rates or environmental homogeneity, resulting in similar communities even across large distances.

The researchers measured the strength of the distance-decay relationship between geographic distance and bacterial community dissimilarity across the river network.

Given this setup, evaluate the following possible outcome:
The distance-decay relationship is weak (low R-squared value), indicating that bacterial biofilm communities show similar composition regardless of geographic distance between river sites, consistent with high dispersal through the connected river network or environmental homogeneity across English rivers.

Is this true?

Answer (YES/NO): YES